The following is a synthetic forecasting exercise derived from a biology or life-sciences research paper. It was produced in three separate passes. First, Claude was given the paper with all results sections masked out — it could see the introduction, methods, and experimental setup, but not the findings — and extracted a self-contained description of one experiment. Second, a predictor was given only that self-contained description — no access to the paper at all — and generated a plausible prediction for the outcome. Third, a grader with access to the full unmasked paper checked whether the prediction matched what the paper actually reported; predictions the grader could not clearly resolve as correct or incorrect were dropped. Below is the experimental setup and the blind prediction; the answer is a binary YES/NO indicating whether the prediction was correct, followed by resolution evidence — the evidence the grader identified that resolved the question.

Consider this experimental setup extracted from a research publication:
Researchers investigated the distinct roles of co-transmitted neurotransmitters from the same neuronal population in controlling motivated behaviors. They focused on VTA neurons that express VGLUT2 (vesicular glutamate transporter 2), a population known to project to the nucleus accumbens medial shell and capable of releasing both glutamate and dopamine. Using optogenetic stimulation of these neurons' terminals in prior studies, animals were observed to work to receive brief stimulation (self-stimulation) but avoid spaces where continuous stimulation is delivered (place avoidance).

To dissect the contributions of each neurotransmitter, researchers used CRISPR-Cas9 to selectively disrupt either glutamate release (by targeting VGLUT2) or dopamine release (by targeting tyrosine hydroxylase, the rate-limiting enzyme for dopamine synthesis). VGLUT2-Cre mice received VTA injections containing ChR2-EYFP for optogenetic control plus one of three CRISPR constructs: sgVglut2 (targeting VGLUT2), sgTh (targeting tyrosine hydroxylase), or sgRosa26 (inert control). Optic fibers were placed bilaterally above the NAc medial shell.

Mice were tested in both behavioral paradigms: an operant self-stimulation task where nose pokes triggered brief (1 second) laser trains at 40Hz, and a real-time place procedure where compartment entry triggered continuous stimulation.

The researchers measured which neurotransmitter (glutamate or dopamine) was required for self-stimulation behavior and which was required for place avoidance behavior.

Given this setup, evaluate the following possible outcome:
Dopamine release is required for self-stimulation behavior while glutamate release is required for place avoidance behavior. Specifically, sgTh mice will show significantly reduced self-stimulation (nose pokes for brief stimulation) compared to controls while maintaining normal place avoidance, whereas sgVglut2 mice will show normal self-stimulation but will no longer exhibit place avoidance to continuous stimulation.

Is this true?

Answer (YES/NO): NO